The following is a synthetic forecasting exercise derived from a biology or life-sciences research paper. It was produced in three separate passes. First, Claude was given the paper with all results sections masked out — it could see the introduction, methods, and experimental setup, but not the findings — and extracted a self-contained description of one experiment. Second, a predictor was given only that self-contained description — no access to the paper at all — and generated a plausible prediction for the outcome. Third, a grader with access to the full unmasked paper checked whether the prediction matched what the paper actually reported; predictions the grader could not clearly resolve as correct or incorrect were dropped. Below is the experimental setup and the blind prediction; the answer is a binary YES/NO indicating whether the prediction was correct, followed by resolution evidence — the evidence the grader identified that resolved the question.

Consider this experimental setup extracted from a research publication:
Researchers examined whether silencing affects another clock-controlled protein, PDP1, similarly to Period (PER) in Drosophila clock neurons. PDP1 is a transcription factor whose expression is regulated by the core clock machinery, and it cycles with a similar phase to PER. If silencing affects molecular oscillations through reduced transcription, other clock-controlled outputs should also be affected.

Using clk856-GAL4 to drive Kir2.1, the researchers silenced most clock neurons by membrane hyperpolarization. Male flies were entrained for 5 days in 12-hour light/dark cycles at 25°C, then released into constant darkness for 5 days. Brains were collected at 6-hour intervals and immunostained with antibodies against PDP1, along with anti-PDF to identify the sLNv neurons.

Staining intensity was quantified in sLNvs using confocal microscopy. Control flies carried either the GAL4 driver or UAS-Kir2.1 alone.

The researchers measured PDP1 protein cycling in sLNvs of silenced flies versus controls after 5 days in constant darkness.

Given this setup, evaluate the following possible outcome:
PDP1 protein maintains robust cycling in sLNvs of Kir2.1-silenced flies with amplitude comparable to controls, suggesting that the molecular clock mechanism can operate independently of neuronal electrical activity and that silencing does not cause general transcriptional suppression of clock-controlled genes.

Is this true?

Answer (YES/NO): NO